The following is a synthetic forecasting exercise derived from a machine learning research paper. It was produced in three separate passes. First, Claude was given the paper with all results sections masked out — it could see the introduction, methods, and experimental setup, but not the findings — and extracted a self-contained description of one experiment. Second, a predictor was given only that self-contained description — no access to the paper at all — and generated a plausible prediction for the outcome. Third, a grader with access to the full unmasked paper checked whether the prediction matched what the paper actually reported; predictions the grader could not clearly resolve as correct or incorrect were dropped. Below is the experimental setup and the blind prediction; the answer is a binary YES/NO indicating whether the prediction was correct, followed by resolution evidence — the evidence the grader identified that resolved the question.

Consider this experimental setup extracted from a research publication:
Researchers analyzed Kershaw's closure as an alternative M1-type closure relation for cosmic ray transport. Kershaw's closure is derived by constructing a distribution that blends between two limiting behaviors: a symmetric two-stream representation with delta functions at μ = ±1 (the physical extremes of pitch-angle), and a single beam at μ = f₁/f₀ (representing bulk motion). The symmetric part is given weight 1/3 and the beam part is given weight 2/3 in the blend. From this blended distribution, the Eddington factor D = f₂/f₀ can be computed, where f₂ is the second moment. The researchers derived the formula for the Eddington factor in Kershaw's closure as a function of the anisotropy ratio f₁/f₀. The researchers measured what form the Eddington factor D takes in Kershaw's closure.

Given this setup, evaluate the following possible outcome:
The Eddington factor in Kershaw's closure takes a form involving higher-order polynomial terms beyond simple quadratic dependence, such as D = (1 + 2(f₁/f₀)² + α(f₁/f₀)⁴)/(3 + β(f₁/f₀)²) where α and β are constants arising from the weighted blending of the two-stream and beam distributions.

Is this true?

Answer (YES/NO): NO